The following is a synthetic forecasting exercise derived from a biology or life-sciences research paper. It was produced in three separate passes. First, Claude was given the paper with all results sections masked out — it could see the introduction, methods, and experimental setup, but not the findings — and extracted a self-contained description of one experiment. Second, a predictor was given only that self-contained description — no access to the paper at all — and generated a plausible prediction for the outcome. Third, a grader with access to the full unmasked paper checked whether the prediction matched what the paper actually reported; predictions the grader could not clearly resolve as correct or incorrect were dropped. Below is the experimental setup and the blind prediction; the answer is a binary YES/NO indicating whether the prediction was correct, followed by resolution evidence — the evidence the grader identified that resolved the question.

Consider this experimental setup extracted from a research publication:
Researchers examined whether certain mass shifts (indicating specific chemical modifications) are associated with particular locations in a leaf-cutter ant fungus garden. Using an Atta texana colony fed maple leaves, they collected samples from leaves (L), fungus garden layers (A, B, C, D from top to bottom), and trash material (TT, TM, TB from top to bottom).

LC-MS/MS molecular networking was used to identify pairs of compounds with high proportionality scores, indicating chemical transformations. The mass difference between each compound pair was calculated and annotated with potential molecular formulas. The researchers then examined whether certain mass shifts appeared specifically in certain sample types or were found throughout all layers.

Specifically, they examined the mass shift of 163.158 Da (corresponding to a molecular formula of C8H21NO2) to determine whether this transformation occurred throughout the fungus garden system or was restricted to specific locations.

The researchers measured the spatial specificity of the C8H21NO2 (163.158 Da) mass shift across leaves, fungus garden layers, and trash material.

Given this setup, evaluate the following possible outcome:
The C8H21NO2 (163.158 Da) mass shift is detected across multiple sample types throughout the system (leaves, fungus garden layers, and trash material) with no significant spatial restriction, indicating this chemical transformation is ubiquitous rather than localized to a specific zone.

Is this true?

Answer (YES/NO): NO